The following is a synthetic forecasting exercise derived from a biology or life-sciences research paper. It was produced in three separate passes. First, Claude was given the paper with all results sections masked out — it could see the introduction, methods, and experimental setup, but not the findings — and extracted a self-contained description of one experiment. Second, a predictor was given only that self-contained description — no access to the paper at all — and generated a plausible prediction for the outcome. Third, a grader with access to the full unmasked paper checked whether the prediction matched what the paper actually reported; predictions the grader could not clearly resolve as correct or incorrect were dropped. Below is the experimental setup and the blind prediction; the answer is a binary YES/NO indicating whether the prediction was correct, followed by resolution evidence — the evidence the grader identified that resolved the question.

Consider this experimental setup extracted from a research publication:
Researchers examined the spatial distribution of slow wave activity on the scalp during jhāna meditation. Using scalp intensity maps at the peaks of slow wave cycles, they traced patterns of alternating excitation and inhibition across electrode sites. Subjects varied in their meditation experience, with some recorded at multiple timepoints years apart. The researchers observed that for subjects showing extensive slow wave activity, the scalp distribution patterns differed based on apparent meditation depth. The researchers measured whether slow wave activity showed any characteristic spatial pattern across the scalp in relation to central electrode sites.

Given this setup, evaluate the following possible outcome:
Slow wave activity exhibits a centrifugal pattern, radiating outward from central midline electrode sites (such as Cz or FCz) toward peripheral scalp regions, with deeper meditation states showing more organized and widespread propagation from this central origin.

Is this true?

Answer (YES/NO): NO